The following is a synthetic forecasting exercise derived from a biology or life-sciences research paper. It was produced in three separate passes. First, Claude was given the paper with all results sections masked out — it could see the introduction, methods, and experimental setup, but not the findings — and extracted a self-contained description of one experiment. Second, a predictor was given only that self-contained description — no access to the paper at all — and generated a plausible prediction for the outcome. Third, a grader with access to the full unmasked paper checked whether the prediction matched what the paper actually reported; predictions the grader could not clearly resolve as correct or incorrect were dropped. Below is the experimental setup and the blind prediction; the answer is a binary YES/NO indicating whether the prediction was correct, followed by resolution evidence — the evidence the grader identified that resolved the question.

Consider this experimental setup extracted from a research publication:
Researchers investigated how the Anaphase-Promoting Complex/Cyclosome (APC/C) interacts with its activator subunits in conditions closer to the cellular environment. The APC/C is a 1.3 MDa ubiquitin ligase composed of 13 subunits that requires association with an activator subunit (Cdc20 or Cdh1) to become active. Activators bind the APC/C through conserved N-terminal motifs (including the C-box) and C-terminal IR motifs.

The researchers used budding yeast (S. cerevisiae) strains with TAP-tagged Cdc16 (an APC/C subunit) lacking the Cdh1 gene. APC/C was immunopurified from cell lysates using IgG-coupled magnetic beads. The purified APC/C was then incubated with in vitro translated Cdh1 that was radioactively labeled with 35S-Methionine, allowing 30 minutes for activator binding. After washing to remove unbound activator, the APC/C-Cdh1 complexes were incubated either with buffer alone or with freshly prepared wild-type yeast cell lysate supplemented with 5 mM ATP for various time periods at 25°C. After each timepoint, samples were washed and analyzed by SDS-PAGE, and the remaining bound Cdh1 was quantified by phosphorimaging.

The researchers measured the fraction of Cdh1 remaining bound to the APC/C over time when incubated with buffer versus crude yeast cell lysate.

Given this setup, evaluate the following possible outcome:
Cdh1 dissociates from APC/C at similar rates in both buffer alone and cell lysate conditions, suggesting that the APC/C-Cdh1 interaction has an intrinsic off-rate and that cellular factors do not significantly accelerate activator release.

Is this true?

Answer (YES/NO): NO